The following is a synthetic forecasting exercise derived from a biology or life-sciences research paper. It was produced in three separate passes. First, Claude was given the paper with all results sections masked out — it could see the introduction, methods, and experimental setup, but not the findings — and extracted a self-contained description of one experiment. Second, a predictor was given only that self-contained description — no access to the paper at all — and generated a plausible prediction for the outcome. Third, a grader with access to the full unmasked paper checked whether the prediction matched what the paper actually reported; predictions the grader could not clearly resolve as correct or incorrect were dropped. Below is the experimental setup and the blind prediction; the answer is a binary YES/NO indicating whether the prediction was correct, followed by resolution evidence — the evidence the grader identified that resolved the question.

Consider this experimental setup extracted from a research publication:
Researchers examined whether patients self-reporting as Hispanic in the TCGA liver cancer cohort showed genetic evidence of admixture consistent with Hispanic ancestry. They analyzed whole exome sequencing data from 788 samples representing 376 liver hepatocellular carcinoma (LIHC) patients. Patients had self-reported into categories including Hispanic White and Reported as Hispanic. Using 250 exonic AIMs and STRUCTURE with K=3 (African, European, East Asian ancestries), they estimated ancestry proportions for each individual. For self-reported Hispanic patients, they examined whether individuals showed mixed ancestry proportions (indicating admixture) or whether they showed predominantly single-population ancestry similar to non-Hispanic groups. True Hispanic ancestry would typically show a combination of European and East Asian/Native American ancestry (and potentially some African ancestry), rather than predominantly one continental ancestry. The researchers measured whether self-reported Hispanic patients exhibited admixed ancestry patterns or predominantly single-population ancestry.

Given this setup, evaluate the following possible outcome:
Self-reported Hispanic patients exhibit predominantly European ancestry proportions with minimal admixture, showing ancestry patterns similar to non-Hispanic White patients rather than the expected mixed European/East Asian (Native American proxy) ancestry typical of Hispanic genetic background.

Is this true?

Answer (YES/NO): NO